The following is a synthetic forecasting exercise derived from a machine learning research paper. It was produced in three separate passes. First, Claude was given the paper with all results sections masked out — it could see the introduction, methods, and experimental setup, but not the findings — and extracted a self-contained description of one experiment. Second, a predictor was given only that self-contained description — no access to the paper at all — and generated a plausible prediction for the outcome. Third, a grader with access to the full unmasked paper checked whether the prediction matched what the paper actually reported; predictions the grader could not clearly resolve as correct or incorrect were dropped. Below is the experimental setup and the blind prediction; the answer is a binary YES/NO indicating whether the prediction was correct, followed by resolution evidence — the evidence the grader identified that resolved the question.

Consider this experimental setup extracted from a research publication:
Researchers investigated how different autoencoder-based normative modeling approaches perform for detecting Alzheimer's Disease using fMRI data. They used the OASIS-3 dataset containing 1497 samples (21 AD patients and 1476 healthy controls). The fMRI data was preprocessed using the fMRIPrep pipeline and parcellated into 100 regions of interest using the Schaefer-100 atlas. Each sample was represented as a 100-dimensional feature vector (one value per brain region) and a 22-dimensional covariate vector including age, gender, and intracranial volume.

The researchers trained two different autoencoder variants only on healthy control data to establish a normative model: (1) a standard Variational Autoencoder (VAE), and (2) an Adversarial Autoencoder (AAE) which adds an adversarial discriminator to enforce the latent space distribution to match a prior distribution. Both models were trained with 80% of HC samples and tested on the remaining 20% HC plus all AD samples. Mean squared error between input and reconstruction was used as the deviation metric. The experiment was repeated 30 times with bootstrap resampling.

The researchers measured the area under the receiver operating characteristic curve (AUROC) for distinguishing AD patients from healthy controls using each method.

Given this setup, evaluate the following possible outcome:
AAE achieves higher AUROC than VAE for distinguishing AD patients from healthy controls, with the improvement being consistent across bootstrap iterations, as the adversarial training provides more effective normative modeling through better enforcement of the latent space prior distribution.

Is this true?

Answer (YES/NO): NO